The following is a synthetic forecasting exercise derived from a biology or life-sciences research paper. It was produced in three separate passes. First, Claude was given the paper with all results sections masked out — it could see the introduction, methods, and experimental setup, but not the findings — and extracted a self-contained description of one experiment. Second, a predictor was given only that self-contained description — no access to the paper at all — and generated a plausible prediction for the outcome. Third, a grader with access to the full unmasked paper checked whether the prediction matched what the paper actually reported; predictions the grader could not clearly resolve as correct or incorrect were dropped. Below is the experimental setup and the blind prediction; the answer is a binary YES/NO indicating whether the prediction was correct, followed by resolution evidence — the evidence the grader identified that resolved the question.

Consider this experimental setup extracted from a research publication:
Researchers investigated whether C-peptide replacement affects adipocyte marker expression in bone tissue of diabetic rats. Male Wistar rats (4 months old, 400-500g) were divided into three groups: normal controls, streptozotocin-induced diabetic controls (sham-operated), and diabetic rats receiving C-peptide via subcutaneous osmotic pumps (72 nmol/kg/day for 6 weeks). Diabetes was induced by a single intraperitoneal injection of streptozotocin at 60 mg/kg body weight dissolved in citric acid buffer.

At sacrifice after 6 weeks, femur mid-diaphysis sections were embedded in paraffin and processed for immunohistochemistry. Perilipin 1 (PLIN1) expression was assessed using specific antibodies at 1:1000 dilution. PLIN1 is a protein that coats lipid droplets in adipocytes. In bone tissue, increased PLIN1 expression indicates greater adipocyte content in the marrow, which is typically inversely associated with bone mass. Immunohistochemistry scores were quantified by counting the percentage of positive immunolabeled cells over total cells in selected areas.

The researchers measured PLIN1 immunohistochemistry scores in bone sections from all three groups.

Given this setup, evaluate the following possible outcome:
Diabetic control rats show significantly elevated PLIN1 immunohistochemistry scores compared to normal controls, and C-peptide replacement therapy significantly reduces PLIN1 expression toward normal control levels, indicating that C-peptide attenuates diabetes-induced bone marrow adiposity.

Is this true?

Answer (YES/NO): NO